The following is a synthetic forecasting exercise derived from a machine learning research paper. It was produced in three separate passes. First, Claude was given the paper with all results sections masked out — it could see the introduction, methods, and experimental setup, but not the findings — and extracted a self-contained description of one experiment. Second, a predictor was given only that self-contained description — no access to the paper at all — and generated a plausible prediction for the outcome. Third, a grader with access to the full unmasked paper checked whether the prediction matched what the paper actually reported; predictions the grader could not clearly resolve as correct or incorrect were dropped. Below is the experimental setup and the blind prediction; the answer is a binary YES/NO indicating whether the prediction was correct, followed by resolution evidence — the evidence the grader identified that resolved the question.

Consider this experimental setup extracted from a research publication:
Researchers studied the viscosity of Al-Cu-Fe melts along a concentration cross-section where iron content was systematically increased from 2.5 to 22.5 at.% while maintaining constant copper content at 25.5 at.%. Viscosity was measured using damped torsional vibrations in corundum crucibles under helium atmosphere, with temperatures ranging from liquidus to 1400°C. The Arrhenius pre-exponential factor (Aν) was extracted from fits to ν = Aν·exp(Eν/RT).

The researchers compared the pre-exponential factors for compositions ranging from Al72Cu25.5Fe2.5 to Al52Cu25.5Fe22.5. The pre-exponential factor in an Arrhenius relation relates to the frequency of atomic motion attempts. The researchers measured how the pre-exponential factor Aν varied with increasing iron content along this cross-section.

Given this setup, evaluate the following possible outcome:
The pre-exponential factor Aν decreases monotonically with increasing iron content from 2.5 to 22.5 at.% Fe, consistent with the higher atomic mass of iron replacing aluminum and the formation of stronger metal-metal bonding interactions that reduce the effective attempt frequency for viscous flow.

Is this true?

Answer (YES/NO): NO